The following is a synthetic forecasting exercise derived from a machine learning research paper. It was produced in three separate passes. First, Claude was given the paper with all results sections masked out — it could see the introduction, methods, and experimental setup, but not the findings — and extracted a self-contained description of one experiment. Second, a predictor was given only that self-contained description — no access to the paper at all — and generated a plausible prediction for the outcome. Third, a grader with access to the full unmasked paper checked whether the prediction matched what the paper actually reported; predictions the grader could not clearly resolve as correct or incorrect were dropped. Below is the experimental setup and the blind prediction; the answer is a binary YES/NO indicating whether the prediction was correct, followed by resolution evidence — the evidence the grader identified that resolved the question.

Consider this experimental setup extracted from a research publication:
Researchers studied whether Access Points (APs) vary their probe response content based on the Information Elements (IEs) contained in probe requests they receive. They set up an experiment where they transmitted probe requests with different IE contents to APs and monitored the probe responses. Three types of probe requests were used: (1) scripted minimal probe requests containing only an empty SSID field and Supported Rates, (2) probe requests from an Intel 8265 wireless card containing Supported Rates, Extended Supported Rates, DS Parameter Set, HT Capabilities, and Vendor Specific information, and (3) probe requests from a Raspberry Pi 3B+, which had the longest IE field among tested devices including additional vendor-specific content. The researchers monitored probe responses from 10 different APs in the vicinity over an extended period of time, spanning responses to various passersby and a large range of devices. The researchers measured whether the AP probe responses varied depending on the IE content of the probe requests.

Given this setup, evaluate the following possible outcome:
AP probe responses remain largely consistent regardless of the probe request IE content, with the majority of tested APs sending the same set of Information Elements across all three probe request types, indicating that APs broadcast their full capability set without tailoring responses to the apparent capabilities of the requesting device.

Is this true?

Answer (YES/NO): YES